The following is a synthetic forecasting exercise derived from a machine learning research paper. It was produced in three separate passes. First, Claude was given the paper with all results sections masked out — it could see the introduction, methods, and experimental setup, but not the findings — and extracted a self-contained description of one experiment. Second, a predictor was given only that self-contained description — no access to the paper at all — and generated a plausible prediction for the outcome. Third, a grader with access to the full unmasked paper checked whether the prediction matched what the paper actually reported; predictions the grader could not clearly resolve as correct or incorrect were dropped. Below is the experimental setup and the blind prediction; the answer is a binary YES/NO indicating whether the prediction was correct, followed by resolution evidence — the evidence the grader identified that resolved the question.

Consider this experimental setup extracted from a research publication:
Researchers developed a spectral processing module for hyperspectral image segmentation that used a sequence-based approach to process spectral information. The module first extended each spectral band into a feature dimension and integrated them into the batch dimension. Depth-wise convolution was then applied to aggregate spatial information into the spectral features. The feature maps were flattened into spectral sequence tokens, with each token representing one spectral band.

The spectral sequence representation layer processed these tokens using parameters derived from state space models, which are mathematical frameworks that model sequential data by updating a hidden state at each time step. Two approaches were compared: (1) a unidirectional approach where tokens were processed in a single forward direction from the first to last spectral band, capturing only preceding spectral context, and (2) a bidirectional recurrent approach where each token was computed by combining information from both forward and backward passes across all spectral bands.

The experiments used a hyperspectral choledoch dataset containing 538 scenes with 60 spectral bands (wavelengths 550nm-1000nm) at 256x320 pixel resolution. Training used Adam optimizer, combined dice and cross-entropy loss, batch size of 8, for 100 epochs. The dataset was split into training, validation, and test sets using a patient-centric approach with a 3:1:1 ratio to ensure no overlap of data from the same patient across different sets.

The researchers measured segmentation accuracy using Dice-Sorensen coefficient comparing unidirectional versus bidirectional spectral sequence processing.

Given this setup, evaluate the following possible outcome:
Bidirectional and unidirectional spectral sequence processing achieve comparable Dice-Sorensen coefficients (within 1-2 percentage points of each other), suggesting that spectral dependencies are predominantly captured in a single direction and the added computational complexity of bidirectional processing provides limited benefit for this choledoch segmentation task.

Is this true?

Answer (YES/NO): NO